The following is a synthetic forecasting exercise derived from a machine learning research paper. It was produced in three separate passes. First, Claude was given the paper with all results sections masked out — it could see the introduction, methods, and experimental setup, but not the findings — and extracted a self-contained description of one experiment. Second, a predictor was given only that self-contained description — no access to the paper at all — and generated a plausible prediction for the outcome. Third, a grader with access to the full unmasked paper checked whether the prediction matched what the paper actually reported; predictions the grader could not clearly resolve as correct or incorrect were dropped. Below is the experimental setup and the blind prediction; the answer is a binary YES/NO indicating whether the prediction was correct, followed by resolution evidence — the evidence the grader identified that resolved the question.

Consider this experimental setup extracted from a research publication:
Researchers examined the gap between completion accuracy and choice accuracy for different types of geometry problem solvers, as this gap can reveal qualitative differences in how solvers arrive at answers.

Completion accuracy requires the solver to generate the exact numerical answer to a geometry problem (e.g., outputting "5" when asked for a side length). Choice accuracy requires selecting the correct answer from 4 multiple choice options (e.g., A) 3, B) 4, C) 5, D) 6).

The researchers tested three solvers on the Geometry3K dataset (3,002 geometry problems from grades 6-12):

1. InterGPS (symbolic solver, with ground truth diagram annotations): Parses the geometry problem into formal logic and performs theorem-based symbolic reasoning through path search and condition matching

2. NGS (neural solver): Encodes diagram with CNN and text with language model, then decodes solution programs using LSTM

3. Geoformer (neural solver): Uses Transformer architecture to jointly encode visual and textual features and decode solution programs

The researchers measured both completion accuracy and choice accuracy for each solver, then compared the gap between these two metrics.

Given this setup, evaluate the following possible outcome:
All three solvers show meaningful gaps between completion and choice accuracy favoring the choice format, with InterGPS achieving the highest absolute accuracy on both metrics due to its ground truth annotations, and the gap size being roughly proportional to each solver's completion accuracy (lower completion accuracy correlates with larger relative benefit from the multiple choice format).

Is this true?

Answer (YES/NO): NO